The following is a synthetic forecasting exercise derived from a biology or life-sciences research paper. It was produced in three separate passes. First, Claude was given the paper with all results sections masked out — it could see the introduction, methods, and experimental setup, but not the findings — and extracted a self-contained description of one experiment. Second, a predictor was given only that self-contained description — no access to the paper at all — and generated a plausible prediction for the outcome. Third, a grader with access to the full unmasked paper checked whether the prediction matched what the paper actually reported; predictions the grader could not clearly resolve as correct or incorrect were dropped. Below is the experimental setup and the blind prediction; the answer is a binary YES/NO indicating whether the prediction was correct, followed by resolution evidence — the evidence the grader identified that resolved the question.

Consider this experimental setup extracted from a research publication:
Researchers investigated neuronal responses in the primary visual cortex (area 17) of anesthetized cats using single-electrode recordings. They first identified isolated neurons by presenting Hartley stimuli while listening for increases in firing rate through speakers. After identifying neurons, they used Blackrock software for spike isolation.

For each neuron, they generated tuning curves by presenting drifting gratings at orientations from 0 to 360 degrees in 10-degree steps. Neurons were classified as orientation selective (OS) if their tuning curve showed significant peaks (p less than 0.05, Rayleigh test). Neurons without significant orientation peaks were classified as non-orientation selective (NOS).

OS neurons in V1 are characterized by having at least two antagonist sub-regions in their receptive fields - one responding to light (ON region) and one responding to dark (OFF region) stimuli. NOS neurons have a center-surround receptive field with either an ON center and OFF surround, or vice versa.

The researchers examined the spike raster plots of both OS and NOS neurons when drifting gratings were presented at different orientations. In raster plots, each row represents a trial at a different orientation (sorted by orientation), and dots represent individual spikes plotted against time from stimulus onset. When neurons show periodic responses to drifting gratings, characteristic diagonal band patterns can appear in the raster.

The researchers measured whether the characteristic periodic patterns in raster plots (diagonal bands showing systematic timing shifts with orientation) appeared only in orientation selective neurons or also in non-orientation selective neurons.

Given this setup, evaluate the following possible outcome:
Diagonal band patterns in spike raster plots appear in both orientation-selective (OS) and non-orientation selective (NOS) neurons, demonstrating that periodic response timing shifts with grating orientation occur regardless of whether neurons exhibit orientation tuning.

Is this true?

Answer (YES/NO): YES